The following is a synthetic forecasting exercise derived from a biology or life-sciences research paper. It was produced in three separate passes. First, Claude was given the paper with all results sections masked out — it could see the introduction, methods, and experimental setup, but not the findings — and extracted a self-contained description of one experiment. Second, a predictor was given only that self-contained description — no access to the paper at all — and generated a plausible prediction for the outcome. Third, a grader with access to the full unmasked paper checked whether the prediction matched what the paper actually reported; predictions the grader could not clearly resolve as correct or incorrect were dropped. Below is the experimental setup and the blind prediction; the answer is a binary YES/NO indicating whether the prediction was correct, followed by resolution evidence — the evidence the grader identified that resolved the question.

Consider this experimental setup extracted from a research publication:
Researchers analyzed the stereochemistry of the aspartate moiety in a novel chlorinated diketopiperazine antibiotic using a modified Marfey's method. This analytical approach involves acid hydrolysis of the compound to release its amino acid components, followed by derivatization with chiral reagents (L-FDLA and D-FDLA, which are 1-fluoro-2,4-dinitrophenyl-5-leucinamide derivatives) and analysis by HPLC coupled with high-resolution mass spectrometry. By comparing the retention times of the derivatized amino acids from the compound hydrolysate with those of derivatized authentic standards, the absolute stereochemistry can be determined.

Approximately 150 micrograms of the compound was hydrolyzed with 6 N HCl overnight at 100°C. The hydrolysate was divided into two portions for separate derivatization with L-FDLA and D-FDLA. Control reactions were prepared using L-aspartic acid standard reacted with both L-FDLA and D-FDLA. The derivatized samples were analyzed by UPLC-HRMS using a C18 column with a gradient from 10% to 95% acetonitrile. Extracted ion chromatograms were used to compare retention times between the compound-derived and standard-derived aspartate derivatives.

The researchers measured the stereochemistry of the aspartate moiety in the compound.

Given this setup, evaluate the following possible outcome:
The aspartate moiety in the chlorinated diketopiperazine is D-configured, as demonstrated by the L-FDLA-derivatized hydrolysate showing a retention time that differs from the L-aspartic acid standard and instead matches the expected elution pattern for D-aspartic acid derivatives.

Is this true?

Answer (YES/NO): NO